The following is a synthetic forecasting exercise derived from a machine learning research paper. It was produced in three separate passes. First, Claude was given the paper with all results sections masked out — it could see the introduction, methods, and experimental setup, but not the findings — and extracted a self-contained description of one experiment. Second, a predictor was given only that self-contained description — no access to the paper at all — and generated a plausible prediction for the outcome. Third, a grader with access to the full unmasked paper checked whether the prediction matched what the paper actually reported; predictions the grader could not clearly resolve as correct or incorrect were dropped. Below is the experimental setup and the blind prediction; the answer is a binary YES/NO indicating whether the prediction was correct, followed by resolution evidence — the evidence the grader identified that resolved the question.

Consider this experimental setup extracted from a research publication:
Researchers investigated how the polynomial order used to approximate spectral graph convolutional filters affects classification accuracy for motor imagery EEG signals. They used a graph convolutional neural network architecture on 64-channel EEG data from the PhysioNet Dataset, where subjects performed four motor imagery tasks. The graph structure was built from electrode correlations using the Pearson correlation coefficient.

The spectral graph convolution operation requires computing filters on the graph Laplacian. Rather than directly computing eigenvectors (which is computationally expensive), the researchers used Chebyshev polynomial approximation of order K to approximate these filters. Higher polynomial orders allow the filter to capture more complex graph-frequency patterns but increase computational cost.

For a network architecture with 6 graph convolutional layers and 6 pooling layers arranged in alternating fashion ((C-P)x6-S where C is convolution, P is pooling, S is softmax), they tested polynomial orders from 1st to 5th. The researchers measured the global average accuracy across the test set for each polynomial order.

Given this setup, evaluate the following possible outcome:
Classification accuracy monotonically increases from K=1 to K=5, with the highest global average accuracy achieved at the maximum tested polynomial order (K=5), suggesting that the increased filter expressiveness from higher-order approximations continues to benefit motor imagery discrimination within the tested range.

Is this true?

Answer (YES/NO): NO